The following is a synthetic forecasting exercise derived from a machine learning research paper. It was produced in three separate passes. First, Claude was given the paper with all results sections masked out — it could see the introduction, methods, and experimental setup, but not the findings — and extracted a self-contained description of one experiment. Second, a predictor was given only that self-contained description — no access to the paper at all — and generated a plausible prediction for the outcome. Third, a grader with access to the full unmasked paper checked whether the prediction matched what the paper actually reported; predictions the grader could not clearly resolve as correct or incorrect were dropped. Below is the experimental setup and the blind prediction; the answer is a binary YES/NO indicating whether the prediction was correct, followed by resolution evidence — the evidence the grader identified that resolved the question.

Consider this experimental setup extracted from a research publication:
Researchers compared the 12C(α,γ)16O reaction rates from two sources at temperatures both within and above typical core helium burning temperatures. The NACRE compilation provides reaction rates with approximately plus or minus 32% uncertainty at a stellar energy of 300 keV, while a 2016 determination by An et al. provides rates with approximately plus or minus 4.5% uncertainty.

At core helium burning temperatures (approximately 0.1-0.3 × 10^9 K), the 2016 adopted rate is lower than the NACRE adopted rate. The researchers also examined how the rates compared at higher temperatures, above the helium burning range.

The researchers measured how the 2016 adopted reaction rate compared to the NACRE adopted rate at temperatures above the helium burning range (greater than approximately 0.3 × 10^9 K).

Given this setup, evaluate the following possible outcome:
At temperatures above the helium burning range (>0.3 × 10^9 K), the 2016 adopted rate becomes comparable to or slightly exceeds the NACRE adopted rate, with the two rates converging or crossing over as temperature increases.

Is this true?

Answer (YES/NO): YES